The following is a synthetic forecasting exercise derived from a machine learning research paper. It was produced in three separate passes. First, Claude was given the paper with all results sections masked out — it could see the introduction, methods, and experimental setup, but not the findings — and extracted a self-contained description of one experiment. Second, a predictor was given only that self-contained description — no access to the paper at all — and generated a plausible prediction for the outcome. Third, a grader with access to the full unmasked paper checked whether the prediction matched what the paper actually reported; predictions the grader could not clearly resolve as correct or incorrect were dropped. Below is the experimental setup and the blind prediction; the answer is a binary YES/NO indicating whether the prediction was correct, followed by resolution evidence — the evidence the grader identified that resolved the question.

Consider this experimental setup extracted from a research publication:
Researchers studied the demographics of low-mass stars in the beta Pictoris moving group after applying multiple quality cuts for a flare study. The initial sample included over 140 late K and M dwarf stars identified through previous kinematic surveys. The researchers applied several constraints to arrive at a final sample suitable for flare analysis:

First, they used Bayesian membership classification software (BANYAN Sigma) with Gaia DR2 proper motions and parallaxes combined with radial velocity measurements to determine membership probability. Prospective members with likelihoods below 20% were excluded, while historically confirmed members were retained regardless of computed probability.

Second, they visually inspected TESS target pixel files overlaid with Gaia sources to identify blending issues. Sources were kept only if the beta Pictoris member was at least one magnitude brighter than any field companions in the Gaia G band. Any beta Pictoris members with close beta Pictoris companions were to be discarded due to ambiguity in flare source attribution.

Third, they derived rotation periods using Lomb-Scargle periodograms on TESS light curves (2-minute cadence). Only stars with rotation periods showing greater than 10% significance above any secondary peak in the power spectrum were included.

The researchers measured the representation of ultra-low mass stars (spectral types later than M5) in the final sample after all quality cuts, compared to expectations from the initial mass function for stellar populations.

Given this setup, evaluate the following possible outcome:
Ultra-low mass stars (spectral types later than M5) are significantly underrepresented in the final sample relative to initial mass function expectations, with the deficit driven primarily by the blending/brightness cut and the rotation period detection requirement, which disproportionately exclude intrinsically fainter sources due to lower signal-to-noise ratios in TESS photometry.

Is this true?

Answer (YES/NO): NO